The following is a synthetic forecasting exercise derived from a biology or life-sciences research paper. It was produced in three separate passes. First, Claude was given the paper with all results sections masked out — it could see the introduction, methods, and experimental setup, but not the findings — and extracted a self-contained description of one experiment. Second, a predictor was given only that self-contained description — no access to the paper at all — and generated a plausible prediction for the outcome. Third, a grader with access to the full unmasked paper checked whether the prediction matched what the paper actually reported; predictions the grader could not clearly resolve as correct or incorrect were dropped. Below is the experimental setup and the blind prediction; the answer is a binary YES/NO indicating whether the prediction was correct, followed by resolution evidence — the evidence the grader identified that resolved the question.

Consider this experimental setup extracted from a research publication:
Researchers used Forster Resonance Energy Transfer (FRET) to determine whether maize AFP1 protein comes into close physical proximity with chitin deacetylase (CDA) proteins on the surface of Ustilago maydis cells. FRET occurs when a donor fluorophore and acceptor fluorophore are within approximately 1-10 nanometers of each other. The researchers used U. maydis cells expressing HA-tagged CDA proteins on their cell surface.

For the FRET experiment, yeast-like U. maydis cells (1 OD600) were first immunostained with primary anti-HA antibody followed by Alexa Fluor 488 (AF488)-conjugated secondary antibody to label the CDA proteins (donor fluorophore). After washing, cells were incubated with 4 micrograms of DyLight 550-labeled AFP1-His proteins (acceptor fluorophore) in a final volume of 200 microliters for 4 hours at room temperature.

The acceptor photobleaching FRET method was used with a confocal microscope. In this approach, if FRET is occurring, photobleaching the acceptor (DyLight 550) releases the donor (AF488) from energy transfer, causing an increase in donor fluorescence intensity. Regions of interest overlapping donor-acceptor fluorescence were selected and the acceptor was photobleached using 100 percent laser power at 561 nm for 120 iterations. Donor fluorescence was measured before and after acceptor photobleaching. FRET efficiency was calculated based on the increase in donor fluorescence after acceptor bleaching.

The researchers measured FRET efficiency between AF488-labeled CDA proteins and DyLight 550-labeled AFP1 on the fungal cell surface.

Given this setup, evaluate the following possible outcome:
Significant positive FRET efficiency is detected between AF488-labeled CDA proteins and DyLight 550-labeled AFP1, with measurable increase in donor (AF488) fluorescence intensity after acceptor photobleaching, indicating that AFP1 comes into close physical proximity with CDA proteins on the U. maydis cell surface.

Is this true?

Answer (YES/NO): YES